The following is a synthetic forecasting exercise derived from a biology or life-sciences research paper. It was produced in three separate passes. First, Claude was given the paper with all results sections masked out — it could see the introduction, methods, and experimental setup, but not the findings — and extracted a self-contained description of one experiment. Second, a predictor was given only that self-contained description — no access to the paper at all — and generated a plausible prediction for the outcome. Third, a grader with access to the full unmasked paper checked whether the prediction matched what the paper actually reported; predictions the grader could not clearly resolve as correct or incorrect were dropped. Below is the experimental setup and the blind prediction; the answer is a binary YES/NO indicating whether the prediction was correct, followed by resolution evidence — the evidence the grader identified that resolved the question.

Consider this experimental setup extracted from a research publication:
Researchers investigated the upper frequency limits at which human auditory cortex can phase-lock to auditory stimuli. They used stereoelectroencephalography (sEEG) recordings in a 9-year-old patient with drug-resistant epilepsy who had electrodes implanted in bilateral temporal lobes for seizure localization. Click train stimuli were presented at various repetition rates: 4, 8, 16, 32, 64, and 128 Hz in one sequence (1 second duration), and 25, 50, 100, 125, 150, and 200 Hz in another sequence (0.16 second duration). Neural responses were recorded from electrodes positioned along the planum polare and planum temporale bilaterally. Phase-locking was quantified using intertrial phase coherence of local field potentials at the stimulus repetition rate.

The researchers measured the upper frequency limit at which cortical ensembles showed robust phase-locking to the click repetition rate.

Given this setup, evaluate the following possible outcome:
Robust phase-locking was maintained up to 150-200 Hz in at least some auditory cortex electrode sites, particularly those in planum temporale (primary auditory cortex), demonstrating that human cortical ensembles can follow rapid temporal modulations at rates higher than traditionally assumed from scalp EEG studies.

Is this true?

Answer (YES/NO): NO